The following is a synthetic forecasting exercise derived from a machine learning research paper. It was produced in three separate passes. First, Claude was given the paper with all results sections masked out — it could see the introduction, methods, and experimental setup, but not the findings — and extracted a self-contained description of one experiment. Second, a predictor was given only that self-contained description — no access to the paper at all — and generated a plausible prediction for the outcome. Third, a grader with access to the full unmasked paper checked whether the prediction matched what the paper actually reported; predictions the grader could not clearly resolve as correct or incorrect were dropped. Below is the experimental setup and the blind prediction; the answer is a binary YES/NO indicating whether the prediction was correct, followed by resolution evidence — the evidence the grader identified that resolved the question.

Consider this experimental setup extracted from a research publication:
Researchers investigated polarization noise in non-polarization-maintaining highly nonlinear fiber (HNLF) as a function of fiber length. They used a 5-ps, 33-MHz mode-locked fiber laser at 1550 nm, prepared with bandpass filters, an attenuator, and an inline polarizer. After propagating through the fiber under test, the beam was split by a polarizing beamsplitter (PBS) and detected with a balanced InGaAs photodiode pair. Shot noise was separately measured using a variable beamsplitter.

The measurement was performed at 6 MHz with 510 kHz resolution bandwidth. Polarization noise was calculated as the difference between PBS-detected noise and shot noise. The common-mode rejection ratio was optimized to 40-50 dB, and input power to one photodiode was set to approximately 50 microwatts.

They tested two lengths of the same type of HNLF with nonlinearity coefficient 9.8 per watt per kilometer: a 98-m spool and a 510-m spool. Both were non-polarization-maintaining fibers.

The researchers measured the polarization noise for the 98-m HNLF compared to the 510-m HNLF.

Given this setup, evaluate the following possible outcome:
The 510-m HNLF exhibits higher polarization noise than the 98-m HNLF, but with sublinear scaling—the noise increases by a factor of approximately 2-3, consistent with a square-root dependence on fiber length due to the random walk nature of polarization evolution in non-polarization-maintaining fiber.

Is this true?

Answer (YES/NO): NO